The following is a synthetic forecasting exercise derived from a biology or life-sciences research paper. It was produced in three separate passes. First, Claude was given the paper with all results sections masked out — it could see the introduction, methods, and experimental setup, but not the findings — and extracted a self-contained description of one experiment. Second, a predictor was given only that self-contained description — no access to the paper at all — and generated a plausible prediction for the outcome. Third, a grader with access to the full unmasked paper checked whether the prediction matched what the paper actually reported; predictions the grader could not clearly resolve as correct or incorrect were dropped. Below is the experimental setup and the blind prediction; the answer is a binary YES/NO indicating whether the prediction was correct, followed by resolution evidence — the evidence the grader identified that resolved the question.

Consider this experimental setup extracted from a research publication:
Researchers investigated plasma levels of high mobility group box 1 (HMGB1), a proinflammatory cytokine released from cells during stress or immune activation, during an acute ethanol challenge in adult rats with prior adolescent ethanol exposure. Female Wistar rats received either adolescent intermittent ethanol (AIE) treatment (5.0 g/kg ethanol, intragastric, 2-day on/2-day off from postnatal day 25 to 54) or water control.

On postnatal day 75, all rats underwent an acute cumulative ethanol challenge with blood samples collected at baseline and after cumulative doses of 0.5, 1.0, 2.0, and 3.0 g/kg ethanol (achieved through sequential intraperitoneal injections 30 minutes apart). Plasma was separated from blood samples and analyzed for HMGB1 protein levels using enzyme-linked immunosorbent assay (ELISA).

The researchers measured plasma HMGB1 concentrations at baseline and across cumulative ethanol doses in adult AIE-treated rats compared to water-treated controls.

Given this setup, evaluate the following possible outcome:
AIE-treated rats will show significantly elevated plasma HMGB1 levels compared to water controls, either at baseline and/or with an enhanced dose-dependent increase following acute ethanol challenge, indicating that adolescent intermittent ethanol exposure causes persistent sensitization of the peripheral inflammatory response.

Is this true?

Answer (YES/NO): NO